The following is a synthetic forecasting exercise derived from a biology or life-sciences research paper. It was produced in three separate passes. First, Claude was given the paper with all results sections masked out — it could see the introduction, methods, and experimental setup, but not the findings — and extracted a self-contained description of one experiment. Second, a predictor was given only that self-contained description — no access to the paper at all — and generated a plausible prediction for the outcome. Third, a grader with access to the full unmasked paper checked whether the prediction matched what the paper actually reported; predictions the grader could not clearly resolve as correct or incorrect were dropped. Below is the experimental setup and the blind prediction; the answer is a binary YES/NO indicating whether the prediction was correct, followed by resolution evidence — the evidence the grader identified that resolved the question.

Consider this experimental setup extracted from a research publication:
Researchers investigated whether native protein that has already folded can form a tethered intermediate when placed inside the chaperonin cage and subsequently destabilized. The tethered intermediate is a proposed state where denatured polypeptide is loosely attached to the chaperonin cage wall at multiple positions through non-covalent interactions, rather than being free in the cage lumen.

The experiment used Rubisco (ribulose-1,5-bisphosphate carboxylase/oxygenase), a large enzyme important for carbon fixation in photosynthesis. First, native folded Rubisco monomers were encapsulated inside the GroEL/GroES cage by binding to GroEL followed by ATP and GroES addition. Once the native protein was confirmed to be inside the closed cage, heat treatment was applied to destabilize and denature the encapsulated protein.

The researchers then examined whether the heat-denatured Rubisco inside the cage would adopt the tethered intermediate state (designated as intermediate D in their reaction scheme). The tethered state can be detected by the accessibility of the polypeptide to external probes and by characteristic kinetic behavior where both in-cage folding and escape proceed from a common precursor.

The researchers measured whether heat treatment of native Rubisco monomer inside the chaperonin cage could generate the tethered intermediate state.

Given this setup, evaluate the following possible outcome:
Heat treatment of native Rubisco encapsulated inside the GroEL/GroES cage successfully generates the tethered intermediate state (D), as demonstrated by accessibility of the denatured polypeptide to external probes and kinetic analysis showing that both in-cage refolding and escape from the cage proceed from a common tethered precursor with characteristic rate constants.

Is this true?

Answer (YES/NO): YES